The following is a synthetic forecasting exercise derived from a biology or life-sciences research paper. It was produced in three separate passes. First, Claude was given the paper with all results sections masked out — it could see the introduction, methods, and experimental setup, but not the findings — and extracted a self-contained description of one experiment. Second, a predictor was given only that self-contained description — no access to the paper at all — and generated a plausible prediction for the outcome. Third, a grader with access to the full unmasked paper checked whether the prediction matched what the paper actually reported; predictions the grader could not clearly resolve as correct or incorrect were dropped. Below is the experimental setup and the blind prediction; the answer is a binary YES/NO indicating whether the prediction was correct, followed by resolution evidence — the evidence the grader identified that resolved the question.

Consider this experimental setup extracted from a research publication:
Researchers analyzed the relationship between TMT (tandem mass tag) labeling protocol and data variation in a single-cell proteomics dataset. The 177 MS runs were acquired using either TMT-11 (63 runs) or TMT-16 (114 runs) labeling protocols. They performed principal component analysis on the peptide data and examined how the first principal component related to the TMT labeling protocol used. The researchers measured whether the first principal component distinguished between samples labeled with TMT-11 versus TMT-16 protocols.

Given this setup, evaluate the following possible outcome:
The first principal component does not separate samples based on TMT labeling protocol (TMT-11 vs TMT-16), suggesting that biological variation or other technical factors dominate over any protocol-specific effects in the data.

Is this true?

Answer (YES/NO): NO